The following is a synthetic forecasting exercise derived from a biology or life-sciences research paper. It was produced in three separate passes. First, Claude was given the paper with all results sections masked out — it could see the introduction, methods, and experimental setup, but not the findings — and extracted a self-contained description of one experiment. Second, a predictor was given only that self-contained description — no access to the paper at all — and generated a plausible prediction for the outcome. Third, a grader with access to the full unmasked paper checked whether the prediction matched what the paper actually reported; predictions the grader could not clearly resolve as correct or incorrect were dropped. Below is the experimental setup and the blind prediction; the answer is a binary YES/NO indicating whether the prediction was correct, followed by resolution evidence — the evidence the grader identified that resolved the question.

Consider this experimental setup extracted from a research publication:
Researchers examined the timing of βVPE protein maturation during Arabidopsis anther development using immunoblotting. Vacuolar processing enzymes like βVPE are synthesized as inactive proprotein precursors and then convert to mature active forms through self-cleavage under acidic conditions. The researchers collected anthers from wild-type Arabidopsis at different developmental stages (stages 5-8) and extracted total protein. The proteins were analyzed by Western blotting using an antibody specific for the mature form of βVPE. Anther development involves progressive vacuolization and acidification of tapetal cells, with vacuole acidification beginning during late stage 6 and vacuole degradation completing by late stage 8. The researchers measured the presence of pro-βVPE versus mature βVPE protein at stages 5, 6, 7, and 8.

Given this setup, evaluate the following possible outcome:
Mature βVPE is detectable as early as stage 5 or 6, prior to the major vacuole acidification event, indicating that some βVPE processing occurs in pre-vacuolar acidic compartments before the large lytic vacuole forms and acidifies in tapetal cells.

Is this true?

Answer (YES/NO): NO